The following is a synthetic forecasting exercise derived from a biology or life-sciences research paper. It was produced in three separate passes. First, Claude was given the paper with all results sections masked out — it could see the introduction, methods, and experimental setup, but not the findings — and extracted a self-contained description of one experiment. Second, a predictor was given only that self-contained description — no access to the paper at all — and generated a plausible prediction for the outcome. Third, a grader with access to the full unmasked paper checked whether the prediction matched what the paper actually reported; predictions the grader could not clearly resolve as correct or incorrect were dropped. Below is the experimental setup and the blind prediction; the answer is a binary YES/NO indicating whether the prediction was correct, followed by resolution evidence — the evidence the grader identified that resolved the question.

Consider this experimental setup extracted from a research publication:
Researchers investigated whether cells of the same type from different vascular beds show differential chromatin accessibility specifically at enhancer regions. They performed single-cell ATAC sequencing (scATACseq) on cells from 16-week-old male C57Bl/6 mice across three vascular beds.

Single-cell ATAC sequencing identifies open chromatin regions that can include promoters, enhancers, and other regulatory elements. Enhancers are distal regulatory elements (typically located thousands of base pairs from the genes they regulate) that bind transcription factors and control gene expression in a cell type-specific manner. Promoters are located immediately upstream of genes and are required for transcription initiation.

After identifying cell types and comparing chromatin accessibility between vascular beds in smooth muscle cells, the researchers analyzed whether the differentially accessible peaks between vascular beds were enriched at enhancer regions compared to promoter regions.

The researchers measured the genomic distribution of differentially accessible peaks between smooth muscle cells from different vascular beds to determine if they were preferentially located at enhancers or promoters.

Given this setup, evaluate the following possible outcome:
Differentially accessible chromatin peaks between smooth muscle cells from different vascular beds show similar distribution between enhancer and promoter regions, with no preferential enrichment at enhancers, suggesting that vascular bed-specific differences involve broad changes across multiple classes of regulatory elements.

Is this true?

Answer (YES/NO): NO